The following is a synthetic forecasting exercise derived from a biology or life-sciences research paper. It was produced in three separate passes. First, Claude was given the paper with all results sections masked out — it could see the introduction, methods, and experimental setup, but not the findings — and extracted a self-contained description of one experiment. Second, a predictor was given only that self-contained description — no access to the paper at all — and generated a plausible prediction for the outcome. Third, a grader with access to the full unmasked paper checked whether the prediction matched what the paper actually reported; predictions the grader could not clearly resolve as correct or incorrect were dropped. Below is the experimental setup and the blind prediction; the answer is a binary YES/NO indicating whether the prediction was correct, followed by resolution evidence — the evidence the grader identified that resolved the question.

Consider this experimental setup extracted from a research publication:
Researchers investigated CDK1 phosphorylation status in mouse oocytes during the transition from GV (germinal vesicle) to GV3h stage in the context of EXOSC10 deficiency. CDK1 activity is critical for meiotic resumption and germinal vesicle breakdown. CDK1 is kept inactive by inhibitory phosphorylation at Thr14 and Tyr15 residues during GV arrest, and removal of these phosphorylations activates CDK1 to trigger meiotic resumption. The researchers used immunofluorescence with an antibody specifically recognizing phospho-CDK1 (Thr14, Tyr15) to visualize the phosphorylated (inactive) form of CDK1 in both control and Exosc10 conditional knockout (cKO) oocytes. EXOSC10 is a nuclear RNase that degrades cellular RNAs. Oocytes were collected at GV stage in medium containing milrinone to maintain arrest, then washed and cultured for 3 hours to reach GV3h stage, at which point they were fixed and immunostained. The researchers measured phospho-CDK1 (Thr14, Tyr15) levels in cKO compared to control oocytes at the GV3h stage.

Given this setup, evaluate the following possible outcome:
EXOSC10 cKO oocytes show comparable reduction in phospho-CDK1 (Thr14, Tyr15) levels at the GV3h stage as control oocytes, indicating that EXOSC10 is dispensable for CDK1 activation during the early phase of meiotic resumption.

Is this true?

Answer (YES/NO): NO